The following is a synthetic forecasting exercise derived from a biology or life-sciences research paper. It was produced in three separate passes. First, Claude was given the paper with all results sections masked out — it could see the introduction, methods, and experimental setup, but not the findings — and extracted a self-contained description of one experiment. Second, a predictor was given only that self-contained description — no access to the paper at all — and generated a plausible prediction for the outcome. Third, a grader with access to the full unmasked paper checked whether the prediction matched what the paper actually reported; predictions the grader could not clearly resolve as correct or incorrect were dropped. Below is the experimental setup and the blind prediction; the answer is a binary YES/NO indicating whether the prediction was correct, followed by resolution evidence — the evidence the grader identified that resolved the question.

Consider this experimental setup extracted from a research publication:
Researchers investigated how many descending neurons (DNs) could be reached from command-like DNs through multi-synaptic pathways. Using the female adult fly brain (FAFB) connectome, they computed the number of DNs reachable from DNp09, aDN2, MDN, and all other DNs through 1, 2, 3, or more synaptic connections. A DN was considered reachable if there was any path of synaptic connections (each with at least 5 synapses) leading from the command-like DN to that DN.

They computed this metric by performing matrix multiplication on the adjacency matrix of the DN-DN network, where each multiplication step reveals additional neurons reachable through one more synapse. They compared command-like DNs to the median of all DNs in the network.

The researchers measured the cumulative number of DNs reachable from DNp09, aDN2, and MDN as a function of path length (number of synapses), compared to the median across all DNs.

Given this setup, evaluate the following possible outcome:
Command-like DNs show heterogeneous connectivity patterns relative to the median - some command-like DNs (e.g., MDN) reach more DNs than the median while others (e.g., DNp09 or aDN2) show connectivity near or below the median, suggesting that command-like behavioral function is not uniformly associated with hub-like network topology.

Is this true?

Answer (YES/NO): NO